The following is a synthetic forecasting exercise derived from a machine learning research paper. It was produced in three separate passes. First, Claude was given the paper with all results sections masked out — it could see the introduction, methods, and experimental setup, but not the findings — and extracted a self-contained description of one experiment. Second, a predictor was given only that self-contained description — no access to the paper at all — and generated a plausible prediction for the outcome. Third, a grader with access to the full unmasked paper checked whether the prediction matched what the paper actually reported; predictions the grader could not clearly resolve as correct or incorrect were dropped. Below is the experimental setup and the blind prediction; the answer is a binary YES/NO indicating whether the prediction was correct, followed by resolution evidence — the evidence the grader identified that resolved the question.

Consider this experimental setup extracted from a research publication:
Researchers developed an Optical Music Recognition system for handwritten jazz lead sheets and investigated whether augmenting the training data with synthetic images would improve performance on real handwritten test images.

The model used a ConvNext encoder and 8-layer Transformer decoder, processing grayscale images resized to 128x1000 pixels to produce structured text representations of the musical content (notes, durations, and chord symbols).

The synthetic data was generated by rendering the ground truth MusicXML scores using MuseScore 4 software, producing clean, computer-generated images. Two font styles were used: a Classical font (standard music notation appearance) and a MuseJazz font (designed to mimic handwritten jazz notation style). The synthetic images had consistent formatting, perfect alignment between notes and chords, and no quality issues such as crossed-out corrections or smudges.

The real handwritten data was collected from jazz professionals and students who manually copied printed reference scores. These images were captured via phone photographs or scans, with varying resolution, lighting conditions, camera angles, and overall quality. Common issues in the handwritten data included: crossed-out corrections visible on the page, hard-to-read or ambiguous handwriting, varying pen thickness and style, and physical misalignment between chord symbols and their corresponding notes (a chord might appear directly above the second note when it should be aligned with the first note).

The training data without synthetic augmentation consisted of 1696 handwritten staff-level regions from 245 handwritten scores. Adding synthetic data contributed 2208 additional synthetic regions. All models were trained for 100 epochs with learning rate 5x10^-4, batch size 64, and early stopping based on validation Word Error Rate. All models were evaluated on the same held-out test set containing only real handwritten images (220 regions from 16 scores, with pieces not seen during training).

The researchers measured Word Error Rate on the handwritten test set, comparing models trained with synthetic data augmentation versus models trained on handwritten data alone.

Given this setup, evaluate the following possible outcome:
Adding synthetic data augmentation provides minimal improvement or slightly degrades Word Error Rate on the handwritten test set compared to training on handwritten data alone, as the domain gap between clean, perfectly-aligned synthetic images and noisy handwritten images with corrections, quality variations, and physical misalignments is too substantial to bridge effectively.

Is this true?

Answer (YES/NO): NO